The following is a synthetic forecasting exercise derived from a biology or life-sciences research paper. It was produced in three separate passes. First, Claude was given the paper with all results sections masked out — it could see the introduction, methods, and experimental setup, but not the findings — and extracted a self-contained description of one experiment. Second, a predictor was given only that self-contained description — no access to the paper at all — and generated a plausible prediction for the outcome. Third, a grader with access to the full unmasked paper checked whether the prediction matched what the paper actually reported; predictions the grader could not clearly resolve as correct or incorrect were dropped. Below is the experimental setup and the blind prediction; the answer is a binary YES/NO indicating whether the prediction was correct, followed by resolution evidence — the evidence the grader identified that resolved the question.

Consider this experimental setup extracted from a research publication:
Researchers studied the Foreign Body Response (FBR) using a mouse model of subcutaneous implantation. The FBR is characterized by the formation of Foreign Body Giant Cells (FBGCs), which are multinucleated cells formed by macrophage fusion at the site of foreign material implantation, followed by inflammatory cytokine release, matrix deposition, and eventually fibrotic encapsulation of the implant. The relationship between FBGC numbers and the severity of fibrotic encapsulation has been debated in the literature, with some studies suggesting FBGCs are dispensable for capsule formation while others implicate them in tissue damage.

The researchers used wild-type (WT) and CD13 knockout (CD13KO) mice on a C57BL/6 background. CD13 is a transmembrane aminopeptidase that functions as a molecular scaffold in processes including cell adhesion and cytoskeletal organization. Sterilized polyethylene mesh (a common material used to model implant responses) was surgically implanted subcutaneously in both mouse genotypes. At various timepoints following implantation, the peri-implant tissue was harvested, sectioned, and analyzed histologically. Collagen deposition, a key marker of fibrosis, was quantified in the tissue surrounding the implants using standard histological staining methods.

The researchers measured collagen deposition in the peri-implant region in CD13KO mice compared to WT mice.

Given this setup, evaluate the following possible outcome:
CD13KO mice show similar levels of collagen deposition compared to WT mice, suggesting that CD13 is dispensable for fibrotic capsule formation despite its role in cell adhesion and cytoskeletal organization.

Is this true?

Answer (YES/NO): NO